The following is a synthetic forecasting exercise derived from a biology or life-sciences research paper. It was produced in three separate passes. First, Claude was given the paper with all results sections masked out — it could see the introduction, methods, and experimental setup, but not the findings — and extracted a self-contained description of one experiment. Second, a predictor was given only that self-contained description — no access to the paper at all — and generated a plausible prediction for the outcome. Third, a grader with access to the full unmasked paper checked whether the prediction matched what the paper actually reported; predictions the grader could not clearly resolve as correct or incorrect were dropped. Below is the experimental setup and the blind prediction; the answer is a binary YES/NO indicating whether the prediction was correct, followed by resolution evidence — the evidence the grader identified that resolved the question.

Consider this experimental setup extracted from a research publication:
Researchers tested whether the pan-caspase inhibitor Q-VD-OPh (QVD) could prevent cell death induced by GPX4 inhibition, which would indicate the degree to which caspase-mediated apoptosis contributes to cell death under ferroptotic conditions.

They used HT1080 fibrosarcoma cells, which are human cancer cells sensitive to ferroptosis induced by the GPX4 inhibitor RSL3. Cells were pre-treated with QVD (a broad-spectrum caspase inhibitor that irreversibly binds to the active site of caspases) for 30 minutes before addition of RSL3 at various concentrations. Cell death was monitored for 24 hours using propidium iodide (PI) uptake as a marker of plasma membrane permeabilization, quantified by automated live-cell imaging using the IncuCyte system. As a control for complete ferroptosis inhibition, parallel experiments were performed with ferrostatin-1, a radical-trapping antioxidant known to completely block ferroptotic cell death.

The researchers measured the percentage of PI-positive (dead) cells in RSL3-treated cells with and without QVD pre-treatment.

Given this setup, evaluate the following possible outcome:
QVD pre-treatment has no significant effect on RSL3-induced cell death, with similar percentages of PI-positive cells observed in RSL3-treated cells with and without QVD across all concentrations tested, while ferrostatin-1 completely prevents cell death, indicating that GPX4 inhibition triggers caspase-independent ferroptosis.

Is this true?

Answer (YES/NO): NO